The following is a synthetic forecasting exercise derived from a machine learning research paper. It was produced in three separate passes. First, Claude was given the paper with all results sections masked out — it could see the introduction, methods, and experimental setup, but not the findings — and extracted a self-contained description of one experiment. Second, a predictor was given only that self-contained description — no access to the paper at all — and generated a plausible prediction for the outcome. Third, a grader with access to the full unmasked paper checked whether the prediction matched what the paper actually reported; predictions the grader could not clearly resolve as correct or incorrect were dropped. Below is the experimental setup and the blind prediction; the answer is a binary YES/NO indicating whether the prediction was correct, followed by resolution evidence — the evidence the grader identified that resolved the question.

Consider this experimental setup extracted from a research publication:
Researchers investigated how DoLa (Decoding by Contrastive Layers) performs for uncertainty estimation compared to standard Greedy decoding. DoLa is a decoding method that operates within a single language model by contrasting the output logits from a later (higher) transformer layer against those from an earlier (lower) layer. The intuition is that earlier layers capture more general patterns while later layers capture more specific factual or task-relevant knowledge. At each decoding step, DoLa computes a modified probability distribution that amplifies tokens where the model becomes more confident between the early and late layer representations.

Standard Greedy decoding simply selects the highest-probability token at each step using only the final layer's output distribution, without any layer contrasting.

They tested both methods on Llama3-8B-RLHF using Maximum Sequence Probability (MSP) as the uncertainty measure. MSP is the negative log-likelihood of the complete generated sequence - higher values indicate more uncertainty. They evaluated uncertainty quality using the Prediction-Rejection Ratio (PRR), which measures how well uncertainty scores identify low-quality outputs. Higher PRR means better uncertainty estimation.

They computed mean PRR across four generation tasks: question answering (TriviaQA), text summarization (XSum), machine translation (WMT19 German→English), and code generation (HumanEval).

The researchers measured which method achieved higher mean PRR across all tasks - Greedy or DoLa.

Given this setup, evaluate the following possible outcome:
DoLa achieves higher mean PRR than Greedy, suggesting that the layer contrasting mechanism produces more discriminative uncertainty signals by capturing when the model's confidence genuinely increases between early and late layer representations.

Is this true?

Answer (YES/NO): NO